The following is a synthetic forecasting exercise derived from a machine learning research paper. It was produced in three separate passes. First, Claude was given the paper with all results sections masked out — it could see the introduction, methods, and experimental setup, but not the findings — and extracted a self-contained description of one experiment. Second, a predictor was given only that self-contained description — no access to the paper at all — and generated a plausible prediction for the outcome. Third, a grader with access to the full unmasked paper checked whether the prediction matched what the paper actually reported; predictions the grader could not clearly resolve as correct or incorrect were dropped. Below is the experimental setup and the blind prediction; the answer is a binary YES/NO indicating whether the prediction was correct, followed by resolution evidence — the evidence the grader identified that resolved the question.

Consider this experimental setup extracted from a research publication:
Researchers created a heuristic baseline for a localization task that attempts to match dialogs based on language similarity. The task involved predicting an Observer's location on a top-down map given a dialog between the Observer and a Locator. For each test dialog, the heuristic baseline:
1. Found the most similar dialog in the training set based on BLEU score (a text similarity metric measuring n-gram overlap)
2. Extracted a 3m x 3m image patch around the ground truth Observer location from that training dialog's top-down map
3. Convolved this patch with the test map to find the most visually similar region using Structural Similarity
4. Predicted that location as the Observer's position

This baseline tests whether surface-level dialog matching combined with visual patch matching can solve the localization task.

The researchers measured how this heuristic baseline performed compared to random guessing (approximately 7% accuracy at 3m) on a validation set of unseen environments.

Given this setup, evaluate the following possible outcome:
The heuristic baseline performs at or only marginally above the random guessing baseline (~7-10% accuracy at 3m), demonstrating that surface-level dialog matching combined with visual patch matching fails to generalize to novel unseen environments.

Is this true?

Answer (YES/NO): YES